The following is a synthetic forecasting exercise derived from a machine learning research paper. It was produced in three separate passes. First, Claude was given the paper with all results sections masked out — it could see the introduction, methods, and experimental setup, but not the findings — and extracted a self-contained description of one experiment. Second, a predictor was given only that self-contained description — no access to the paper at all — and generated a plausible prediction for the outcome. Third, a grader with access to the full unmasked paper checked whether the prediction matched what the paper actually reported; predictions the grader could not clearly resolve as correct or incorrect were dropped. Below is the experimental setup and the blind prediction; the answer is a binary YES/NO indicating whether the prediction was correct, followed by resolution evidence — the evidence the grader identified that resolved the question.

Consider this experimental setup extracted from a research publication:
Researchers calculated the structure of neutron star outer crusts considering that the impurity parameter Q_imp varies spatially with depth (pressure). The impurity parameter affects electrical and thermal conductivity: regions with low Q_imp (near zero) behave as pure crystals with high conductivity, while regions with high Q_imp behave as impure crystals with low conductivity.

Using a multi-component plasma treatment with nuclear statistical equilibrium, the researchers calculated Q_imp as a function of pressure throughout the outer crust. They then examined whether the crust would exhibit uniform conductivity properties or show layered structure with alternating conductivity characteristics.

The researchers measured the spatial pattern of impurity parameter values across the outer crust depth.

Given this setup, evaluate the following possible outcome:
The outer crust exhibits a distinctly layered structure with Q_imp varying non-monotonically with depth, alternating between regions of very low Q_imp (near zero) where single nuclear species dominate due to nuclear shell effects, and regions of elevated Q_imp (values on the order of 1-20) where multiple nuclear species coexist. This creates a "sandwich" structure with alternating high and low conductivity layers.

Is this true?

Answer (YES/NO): NO